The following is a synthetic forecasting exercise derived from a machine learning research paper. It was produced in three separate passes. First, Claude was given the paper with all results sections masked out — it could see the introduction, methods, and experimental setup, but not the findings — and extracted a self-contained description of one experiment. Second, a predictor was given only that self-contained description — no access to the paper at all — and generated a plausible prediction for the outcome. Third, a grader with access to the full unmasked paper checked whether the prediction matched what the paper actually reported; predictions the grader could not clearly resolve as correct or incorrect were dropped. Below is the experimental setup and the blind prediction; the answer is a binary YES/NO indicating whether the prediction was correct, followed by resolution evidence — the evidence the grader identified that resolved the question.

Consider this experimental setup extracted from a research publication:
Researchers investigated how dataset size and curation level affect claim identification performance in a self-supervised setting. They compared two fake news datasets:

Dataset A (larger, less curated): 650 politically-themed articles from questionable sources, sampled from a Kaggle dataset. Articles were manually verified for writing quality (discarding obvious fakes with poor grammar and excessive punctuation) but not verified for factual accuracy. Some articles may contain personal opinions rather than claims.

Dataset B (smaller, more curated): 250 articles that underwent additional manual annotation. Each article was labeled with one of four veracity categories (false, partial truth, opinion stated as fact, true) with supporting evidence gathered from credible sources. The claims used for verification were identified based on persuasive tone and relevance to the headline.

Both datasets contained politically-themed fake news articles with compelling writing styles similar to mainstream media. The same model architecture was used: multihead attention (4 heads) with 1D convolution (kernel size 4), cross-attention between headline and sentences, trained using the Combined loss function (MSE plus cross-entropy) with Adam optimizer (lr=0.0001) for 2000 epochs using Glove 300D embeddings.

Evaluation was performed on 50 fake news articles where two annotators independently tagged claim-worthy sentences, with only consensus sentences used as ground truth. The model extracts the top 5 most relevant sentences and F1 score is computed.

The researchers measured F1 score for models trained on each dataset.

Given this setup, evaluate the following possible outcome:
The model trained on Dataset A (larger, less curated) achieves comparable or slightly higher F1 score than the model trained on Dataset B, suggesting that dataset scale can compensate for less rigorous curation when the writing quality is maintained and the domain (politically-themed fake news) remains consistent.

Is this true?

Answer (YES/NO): NO